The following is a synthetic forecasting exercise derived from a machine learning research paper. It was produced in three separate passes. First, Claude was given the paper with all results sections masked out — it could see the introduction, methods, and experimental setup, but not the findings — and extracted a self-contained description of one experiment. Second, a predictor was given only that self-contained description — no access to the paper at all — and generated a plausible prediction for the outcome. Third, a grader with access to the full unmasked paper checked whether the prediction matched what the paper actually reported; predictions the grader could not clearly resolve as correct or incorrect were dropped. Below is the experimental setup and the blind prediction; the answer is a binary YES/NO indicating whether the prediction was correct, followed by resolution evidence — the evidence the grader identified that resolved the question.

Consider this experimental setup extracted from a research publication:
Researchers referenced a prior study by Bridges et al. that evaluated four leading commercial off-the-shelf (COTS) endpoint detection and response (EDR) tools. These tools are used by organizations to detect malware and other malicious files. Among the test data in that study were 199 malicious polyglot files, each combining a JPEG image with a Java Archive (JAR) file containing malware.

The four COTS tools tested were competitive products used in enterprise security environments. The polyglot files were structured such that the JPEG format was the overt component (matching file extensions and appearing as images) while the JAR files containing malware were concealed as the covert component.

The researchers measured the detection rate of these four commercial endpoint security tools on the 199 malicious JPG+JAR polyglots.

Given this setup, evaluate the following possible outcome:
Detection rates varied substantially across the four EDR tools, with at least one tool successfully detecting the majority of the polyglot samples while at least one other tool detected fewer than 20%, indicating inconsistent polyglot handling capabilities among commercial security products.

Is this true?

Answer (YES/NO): NO